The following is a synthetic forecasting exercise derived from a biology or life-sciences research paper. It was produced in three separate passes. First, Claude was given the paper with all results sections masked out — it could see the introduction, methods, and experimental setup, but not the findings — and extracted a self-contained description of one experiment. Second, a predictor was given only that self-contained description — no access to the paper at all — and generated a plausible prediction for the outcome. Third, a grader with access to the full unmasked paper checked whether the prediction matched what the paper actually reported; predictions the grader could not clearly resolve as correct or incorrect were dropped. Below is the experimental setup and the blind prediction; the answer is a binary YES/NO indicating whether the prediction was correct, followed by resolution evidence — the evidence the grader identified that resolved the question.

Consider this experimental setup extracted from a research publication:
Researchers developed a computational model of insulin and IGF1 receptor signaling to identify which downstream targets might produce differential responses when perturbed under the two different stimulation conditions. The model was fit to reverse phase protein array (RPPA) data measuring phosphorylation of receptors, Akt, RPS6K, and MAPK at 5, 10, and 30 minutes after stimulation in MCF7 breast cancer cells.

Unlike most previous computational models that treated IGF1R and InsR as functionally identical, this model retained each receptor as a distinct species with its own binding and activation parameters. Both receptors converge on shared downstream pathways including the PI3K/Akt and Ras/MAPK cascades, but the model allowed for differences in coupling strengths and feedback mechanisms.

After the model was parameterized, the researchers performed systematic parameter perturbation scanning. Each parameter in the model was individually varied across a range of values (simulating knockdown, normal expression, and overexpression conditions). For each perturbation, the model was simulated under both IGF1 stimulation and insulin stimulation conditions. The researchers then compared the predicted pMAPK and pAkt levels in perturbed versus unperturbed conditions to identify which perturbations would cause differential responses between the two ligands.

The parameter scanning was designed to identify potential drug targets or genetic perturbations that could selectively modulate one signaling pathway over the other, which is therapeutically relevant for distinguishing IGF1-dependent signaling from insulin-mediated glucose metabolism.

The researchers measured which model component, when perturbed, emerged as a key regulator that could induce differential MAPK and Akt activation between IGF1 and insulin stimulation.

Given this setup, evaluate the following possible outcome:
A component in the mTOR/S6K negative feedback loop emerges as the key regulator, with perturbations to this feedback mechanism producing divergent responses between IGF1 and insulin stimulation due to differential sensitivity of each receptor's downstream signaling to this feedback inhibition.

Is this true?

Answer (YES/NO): NO